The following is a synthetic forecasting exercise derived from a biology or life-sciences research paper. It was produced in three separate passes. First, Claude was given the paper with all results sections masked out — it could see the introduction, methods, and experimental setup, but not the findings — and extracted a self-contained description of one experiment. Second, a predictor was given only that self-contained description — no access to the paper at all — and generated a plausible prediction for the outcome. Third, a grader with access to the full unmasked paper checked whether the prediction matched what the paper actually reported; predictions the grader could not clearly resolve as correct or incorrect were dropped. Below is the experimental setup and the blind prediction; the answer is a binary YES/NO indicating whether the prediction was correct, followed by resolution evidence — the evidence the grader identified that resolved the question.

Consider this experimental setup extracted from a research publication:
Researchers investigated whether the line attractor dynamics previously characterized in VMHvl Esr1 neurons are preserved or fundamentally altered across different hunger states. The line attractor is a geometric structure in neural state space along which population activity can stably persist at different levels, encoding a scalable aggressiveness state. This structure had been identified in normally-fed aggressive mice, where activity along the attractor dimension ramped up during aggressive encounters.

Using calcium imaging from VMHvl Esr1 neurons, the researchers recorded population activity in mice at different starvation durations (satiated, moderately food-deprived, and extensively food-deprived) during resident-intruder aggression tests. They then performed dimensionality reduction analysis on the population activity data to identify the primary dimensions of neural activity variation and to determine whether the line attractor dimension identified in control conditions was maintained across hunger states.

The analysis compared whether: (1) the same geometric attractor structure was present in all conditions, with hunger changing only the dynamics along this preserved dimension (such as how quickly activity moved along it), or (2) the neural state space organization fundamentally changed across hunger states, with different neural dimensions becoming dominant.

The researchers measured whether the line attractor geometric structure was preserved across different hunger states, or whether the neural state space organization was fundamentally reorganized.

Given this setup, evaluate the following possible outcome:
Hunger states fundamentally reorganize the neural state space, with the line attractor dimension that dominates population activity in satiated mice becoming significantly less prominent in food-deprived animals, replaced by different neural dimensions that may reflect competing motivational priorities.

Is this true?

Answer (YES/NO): NO